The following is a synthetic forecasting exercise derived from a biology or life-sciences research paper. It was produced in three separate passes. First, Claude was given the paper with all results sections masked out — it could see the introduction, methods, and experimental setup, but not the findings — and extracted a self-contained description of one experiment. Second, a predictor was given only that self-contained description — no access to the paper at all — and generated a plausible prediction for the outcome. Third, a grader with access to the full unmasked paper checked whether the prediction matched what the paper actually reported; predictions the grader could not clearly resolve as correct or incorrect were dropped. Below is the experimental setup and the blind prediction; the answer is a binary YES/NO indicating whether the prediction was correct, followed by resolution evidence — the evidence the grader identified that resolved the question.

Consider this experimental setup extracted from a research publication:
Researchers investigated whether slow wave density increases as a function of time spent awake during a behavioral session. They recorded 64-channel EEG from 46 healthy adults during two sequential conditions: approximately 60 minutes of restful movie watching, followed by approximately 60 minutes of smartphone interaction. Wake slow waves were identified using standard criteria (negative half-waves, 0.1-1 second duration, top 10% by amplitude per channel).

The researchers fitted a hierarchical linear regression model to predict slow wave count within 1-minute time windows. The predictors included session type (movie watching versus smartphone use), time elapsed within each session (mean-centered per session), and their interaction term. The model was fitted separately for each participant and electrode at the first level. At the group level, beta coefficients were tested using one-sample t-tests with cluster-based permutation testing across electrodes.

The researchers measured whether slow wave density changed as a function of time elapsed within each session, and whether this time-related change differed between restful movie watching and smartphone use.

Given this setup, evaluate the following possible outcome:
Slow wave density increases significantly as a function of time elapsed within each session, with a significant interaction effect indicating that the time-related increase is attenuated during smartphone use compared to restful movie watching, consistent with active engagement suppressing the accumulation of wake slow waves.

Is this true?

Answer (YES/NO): NO